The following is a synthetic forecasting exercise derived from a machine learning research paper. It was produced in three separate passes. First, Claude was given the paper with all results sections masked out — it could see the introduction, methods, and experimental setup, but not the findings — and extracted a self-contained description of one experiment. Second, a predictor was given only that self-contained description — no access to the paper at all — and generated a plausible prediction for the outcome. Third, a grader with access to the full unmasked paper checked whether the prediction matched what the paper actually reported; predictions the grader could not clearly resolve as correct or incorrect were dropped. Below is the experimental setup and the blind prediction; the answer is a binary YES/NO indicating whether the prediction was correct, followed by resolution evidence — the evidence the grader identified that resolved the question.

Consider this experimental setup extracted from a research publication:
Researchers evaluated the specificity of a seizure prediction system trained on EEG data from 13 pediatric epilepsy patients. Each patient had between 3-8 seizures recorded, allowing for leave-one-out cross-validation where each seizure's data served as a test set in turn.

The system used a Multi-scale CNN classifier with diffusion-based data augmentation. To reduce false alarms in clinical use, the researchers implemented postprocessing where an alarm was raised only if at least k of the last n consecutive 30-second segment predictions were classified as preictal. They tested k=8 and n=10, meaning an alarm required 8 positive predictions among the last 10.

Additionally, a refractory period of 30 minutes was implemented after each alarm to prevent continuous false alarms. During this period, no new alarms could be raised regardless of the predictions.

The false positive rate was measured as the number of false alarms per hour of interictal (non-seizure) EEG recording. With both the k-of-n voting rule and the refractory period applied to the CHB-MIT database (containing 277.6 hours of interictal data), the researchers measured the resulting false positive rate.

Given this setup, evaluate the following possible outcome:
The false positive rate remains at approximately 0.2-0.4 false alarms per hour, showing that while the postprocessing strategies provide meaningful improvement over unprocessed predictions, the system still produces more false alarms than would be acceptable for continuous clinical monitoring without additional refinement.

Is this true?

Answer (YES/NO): NO